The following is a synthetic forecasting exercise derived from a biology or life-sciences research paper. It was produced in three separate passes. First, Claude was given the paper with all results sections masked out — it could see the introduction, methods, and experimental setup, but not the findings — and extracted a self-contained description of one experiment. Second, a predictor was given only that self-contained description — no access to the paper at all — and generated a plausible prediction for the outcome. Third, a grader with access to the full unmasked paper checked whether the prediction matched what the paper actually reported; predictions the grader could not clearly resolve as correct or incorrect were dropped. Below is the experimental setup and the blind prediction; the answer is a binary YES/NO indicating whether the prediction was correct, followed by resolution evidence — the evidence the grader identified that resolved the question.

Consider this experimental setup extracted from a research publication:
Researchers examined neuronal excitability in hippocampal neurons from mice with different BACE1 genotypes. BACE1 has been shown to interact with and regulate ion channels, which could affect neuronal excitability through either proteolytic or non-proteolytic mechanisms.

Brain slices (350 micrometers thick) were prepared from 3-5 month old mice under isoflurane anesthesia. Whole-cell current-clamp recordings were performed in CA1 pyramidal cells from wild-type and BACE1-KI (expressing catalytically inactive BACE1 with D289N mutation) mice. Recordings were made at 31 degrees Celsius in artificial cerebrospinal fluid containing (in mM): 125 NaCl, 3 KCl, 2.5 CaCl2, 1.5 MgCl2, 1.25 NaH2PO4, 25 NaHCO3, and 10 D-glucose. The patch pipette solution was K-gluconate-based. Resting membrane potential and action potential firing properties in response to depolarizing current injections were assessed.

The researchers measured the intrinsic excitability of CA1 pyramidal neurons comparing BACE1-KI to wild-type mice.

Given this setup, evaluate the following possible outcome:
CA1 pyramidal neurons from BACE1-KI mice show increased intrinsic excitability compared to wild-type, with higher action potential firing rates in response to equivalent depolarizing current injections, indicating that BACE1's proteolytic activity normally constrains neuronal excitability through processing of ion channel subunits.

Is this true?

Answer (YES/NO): NO